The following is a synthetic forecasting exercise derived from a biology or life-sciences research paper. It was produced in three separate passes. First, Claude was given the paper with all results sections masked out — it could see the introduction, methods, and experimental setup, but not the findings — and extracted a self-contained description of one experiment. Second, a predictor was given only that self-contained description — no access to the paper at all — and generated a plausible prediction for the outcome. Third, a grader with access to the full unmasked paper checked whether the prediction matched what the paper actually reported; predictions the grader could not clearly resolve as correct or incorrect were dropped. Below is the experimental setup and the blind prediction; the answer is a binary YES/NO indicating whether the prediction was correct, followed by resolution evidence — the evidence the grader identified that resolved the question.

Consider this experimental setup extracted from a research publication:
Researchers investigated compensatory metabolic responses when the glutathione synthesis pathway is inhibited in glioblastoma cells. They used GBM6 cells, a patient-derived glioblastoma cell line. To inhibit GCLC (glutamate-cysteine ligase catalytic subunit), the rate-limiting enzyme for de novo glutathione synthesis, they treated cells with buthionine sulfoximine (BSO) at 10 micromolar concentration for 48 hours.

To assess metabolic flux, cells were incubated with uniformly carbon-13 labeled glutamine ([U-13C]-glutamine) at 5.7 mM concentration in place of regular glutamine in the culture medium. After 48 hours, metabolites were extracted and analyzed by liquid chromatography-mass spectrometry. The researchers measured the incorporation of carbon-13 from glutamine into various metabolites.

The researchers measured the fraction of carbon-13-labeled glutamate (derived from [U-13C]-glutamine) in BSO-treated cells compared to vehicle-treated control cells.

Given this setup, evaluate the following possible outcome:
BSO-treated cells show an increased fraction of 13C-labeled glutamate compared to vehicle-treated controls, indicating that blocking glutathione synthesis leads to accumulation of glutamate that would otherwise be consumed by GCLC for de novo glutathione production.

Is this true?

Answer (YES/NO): YES